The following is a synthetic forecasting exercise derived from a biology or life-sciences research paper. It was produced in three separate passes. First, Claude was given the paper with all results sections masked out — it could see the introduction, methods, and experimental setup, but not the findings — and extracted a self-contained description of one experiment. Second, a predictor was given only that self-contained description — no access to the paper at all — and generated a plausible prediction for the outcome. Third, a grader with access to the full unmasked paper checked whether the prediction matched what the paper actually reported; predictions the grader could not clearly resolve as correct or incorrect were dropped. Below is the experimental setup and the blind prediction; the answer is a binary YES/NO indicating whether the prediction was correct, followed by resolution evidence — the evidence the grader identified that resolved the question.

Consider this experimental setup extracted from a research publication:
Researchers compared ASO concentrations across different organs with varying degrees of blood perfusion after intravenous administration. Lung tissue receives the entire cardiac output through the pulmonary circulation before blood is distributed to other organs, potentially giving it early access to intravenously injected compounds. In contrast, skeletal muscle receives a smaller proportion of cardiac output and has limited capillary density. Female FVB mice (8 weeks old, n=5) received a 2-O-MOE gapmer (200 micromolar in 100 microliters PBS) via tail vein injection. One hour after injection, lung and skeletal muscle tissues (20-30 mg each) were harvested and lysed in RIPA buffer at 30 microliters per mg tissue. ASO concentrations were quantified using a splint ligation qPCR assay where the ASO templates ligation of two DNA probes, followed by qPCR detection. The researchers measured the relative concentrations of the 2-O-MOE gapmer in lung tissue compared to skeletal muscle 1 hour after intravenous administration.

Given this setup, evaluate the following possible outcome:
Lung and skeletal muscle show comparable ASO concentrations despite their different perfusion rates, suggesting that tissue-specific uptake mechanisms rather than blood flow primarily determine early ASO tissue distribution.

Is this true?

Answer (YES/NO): YES